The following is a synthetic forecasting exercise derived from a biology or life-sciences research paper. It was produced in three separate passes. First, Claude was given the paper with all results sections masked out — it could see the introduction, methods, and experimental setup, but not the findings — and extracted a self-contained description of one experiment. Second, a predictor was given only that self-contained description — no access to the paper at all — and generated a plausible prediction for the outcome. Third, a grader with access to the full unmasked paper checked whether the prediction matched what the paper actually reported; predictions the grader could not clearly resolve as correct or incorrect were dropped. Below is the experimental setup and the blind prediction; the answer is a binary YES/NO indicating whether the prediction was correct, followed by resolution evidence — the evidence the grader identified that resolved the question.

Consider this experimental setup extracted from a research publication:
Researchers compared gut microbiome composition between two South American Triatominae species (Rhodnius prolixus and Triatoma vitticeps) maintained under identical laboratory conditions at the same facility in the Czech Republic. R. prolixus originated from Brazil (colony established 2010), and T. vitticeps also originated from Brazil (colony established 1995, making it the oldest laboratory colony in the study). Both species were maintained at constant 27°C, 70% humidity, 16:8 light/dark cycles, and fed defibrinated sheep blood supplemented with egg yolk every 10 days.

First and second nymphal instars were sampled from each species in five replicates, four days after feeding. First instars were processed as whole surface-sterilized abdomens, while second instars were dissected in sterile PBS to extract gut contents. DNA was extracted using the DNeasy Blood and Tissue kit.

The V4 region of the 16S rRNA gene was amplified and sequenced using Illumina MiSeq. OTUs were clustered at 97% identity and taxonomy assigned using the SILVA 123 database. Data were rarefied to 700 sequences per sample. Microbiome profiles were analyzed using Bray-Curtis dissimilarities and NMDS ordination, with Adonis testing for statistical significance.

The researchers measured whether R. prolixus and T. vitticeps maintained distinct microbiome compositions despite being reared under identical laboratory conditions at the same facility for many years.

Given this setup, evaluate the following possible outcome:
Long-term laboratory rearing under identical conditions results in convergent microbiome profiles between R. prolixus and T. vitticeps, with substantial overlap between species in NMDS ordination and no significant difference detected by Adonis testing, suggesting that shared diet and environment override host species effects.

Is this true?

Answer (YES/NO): NO